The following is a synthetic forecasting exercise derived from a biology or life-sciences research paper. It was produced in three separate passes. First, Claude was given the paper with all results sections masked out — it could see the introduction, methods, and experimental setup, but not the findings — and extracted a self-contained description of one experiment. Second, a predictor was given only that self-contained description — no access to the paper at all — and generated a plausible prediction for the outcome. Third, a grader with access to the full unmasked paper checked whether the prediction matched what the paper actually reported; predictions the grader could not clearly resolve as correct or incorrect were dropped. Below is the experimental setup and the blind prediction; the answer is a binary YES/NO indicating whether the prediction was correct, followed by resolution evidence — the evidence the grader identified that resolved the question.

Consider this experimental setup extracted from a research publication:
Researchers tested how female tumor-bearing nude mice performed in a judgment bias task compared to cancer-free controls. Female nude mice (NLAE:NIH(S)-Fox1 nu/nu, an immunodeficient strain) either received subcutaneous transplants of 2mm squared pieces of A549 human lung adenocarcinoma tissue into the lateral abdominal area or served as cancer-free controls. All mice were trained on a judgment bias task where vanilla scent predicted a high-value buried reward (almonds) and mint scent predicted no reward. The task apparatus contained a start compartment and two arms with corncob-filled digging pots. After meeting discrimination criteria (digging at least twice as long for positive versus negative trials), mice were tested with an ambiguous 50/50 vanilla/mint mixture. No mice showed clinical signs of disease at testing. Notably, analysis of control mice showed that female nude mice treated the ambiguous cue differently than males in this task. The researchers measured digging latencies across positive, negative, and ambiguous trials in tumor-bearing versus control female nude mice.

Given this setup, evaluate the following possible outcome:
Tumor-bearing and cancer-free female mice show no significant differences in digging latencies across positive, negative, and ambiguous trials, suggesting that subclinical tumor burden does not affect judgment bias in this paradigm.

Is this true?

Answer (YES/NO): YES